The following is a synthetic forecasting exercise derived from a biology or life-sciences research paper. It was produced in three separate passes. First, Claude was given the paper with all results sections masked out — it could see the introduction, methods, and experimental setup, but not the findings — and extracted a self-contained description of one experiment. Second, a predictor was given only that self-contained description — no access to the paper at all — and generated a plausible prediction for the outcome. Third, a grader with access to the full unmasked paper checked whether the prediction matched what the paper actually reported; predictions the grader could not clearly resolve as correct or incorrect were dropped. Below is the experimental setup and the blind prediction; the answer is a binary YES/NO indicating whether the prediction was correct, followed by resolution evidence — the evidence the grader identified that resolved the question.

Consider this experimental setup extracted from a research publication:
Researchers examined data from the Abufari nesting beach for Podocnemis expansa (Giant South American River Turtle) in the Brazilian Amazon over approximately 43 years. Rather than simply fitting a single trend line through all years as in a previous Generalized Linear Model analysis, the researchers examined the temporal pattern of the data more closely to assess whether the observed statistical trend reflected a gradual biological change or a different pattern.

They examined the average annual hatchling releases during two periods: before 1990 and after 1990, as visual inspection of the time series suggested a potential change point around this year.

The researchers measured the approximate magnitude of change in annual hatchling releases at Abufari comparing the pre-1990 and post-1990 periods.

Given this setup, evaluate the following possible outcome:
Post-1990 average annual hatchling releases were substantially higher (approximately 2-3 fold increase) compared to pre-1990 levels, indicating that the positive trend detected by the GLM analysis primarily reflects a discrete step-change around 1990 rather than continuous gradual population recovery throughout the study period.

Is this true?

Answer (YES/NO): NO